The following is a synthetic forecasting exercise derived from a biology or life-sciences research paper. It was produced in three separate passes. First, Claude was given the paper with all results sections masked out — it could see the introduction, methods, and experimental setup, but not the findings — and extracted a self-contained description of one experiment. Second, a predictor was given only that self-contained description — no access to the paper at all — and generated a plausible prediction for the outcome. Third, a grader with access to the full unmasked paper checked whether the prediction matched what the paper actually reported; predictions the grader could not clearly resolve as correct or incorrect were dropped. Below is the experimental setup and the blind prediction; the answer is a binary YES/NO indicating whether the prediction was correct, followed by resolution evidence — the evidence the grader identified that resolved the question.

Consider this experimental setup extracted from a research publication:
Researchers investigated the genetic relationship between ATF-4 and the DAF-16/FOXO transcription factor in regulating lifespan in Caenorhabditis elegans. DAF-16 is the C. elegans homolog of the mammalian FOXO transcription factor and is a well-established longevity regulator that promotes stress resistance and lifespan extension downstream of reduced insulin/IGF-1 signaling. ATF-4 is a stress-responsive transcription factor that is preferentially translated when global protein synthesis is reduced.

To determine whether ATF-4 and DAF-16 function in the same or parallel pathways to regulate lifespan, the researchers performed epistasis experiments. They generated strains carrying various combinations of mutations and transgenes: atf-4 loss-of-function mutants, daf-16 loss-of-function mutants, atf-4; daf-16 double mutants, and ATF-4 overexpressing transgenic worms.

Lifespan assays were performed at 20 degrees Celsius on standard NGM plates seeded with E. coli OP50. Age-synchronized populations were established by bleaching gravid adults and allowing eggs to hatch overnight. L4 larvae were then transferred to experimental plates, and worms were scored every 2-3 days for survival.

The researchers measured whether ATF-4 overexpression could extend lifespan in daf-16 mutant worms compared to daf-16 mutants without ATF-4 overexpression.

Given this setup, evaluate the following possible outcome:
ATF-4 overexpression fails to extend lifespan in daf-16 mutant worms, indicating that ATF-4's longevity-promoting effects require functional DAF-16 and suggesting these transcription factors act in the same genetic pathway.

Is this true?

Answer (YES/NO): YES